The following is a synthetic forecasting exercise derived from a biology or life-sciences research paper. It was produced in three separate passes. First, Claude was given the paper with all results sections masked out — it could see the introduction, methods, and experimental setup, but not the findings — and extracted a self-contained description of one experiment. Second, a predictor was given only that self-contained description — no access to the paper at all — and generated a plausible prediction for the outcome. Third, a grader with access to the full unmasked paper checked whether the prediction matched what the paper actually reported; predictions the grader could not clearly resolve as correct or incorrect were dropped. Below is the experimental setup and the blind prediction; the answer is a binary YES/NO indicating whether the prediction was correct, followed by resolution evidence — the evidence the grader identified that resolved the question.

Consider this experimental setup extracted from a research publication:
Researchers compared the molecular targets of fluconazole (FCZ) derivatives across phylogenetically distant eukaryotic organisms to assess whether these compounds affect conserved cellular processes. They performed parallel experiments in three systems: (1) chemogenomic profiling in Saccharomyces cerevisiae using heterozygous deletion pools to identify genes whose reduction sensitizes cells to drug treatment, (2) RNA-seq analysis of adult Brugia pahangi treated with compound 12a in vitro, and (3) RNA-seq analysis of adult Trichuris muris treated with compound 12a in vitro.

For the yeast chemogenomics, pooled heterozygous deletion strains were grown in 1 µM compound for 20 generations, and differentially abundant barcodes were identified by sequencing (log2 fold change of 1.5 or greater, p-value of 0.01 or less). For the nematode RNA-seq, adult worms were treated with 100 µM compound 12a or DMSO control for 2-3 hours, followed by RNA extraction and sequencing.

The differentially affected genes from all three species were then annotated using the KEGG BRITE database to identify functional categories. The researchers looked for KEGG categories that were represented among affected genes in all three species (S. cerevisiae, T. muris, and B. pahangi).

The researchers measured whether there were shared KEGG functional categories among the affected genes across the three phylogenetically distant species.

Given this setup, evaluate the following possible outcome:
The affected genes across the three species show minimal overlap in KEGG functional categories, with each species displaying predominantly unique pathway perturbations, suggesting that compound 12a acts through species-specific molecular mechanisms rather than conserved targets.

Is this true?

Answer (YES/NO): NO